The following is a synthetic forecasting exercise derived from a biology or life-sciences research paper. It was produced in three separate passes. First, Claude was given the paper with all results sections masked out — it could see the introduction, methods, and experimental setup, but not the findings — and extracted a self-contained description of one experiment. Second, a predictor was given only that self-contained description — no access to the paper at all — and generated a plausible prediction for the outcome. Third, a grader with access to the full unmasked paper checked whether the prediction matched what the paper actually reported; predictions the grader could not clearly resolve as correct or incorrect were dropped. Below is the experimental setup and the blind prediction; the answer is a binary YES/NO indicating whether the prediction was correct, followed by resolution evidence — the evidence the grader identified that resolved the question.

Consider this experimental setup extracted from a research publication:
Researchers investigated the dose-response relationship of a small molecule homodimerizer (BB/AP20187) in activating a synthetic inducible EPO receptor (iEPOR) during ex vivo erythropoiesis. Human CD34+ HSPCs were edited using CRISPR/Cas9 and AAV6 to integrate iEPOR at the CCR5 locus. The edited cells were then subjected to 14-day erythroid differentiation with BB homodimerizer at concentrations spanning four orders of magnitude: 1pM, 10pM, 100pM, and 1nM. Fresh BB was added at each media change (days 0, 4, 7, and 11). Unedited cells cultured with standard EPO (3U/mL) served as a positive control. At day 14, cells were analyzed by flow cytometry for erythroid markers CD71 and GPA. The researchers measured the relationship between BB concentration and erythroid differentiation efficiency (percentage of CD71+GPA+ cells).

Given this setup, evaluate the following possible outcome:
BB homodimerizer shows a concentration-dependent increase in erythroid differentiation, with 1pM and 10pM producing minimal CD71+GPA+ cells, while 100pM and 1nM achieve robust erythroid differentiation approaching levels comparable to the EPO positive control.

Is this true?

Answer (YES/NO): NO